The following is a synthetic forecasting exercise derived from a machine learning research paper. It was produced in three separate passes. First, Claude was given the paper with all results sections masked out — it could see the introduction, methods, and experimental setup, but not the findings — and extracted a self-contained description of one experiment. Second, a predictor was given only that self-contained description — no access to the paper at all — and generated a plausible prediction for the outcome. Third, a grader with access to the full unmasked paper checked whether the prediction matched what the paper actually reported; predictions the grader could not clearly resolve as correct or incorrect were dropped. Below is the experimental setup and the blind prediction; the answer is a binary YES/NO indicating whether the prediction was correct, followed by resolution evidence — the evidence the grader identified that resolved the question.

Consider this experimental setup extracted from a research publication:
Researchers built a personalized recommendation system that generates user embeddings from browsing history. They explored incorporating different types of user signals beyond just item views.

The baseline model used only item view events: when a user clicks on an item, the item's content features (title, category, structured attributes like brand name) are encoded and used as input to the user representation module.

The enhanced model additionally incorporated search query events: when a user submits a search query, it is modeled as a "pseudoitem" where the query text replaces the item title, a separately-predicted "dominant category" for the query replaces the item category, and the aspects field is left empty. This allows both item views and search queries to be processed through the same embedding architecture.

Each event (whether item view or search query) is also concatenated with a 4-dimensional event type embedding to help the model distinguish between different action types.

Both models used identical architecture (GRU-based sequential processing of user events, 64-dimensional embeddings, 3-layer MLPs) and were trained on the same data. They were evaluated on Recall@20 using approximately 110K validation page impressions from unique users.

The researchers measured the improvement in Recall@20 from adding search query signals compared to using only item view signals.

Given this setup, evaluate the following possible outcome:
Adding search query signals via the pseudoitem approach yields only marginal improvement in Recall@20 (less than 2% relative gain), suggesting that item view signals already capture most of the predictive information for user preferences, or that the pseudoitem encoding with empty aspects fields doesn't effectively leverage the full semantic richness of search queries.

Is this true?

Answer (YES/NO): NO